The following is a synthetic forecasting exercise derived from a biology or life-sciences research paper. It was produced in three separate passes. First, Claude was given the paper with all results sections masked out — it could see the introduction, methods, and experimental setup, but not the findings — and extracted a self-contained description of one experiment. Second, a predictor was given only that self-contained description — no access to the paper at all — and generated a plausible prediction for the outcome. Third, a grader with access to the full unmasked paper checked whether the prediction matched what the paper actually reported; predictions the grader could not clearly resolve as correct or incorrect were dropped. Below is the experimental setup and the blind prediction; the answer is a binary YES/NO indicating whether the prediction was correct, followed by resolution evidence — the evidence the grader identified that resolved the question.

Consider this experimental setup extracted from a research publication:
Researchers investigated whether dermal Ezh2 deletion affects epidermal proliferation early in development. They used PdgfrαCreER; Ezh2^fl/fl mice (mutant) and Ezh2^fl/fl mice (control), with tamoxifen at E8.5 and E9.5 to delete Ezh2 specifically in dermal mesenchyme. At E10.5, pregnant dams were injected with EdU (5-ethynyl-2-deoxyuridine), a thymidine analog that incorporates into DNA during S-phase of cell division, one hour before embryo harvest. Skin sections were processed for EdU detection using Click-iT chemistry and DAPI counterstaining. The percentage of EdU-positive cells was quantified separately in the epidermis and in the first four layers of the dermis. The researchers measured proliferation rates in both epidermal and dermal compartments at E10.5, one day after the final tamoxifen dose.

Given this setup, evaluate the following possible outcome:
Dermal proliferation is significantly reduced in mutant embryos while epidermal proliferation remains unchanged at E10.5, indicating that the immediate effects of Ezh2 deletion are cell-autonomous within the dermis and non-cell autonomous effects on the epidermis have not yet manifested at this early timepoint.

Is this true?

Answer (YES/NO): NO